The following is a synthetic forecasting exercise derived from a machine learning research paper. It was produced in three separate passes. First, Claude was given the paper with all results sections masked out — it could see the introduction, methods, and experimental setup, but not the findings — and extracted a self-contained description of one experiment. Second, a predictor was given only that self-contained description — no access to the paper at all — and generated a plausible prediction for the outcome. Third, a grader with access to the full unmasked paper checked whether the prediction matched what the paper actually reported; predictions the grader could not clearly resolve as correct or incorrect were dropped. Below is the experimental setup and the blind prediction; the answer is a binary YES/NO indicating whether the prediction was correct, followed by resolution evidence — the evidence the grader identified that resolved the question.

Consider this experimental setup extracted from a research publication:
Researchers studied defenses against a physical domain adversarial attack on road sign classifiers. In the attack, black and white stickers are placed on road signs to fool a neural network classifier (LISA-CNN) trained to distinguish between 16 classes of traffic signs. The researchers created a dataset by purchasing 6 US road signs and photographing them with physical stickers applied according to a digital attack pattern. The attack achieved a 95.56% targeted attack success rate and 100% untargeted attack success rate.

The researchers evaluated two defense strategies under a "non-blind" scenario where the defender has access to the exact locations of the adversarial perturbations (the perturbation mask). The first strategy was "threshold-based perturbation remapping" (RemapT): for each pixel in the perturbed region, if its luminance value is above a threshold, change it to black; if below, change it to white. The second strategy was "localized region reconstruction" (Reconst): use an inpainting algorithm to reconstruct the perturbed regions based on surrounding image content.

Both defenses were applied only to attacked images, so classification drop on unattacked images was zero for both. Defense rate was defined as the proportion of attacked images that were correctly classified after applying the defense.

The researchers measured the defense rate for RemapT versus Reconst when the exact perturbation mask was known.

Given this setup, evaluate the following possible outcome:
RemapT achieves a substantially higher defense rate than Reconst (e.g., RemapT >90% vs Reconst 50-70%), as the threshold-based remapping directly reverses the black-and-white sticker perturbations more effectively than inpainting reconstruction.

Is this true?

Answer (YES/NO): YES